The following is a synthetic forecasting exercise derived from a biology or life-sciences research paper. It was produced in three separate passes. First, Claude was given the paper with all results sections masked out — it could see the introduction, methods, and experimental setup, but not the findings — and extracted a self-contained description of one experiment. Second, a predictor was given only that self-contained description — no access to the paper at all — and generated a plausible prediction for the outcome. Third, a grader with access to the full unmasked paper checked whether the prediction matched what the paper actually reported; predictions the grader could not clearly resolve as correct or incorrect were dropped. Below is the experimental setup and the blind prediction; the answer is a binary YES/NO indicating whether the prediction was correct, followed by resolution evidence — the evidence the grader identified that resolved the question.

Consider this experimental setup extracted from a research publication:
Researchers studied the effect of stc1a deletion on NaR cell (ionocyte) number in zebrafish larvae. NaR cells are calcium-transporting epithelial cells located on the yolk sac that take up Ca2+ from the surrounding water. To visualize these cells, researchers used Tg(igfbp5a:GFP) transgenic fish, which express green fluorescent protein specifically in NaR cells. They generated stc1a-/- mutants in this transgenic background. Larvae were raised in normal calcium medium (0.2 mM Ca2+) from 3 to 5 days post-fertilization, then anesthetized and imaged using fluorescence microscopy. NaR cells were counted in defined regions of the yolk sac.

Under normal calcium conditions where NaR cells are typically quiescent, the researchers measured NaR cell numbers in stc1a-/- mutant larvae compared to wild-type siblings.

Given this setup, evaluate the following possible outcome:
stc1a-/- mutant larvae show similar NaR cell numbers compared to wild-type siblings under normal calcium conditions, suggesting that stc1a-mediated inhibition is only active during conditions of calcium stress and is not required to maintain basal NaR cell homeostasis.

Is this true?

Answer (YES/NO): NO